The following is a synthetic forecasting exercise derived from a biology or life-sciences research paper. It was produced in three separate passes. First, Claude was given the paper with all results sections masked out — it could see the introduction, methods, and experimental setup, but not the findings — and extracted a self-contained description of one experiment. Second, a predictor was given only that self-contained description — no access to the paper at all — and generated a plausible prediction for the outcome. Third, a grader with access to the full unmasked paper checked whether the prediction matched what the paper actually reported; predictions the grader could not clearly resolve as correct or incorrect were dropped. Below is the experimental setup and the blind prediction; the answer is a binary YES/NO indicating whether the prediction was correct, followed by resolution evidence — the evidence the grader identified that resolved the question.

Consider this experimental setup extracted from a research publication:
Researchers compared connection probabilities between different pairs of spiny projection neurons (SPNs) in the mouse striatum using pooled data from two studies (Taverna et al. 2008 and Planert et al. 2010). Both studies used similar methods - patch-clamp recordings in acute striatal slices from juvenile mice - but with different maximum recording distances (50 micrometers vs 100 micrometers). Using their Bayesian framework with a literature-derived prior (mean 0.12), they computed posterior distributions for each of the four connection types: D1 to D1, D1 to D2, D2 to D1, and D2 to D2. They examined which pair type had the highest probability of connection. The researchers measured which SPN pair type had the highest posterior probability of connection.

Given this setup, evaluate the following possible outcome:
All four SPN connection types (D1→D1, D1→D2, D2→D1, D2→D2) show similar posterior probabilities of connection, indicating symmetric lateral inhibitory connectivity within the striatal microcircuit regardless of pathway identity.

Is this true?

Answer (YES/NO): NO